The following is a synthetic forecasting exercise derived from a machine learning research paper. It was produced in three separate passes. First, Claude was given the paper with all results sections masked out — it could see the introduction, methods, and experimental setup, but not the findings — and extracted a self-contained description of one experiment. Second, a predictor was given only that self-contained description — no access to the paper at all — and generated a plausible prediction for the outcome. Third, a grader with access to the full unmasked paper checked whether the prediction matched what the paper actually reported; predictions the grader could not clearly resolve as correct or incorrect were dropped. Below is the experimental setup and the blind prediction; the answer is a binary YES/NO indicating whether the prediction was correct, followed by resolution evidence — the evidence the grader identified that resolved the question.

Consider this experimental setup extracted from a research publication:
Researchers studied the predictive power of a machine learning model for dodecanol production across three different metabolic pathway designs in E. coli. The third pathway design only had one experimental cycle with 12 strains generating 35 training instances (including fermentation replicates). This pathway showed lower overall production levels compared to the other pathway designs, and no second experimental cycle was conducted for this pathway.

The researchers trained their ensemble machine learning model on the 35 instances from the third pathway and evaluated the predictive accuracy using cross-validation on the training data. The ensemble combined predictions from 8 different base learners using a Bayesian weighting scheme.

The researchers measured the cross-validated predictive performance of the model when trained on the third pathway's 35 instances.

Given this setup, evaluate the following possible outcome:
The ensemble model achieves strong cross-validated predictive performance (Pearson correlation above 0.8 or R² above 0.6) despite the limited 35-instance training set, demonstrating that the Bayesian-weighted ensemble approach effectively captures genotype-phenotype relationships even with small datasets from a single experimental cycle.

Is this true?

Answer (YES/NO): NO